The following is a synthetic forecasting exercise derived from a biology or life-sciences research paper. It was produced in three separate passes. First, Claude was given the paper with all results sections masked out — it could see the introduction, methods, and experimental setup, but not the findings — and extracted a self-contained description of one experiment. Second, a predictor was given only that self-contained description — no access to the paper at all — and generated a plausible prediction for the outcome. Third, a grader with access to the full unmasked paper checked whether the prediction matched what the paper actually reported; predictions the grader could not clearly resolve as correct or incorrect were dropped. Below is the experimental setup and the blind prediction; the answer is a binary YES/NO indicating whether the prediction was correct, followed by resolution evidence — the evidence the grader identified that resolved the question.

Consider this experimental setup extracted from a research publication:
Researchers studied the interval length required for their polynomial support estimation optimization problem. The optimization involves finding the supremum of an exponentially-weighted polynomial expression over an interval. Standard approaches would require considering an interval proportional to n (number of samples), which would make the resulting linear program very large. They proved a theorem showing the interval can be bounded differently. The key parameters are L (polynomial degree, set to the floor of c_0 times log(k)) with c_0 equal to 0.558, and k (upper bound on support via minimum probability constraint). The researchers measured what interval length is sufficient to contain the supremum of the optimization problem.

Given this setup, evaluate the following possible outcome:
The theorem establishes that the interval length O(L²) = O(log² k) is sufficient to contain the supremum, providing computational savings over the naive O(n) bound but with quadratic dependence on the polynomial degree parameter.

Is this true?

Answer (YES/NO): NO